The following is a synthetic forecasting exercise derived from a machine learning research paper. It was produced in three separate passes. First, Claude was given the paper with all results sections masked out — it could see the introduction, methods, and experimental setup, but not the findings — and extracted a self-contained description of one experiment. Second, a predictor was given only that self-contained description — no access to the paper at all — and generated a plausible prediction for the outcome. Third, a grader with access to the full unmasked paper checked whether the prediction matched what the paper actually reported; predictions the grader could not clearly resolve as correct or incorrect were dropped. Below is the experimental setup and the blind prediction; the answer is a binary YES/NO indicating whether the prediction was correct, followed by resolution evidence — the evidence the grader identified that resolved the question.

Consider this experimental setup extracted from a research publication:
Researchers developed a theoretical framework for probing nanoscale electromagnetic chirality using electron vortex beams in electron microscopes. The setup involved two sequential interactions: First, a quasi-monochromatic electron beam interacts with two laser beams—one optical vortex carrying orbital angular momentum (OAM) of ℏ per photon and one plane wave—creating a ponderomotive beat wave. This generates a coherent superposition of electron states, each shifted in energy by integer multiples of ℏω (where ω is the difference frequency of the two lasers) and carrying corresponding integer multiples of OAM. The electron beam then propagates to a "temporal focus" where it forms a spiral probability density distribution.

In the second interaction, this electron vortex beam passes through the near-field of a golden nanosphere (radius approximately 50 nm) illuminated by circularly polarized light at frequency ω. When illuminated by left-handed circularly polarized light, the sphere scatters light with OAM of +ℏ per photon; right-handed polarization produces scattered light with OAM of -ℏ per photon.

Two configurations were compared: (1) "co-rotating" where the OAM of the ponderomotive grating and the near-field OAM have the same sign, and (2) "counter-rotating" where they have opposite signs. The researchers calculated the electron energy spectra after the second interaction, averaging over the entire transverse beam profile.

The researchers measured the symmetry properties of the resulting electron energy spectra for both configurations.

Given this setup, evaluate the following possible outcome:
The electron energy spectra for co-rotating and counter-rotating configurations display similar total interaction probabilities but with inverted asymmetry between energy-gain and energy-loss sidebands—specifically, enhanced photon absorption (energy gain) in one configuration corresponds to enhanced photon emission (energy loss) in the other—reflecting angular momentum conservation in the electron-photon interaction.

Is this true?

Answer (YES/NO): NO